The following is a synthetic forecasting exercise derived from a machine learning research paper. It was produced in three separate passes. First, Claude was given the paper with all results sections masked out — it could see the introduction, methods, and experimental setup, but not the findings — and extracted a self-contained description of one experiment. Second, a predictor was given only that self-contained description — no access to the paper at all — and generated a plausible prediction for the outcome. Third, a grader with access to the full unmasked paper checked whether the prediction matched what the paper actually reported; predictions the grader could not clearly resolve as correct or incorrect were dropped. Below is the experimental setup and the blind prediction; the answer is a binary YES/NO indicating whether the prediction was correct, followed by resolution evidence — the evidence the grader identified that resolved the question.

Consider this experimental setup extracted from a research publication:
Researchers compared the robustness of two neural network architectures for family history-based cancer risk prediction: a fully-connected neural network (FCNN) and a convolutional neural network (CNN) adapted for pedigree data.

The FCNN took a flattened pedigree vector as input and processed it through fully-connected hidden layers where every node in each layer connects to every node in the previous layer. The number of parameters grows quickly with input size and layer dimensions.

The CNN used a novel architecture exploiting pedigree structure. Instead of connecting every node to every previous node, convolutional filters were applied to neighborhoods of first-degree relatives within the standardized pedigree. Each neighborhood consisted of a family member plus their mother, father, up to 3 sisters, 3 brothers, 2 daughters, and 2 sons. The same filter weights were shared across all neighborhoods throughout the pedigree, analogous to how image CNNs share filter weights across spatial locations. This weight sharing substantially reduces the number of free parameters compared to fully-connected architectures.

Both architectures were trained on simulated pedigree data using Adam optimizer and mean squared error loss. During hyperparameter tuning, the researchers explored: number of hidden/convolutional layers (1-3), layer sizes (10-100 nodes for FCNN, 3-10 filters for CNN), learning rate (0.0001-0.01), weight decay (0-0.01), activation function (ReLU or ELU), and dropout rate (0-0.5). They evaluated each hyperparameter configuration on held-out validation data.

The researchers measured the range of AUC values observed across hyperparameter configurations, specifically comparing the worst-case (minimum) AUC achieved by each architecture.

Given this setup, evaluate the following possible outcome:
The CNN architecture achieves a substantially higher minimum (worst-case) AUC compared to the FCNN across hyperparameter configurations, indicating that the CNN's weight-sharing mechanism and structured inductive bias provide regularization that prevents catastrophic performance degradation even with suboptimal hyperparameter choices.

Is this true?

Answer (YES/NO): YES